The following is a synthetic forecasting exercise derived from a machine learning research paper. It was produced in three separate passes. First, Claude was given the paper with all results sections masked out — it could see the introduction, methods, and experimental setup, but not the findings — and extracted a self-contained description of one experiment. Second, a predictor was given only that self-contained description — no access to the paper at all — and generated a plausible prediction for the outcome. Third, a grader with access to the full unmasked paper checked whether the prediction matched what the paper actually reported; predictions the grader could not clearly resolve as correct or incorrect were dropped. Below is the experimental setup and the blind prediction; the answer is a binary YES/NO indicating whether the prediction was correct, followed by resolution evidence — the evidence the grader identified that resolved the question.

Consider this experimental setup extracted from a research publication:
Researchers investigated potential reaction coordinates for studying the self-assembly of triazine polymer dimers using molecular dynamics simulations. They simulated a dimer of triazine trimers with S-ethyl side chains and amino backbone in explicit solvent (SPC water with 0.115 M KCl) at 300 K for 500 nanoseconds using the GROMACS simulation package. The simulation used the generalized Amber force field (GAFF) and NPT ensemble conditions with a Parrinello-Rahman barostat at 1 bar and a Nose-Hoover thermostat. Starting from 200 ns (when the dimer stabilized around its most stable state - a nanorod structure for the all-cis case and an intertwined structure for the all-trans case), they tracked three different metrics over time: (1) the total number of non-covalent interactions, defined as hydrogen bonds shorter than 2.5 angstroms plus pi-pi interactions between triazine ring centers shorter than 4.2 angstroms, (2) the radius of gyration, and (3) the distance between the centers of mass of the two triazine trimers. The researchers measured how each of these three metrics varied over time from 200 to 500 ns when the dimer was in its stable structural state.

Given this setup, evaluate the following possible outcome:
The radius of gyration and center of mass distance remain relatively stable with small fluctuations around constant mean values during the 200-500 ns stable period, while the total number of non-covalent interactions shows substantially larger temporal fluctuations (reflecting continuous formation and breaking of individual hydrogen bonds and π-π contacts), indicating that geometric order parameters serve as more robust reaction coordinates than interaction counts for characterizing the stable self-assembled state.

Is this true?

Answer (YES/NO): NO